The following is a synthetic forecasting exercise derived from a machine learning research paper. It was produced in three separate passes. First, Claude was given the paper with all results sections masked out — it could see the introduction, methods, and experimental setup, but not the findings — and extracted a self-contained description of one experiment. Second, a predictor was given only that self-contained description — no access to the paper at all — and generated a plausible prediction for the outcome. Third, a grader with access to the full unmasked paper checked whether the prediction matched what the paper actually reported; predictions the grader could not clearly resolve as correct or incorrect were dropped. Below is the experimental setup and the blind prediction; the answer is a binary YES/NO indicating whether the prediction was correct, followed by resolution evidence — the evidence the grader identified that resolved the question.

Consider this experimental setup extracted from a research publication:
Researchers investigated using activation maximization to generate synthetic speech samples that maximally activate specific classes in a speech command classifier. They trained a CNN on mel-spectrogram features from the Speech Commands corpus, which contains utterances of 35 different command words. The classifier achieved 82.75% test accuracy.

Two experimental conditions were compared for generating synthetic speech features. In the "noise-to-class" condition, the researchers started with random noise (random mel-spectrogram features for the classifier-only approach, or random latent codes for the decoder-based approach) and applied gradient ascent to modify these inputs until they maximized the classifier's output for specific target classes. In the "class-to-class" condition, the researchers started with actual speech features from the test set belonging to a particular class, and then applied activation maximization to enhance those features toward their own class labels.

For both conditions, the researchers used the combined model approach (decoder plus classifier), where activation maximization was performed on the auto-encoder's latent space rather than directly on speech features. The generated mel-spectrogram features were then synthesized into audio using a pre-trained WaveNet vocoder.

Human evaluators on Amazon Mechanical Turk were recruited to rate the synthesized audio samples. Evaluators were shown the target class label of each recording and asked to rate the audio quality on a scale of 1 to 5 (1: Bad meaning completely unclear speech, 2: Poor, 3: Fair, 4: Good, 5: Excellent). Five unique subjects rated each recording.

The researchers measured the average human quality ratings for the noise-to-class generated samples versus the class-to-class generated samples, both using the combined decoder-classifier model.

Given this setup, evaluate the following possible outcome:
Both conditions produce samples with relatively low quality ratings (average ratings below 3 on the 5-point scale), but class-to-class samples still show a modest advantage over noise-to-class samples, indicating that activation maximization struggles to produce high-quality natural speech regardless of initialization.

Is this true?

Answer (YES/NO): YES